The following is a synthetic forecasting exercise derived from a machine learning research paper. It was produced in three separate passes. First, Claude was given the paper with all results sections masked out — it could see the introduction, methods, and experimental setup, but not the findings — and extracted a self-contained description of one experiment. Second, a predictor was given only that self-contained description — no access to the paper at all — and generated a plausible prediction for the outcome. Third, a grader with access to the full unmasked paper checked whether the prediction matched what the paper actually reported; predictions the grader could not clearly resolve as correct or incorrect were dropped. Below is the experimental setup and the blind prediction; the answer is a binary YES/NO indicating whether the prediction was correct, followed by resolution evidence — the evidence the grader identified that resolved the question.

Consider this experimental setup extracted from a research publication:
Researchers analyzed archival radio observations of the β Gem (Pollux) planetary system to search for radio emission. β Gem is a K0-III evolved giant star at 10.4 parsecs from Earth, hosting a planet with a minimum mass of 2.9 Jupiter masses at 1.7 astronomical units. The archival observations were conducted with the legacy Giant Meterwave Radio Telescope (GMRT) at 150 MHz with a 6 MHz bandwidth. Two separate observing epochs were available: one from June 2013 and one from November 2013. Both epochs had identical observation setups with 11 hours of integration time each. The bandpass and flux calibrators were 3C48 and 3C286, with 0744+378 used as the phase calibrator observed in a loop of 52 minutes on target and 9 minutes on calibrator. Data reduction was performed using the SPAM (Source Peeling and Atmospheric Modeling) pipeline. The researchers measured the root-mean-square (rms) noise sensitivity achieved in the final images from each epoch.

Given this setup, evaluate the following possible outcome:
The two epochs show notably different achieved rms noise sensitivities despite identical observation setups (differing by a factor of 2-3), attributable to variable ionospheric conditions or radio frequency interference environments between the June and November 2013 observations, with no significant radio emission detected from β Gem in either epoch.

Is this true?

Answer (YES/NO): NO